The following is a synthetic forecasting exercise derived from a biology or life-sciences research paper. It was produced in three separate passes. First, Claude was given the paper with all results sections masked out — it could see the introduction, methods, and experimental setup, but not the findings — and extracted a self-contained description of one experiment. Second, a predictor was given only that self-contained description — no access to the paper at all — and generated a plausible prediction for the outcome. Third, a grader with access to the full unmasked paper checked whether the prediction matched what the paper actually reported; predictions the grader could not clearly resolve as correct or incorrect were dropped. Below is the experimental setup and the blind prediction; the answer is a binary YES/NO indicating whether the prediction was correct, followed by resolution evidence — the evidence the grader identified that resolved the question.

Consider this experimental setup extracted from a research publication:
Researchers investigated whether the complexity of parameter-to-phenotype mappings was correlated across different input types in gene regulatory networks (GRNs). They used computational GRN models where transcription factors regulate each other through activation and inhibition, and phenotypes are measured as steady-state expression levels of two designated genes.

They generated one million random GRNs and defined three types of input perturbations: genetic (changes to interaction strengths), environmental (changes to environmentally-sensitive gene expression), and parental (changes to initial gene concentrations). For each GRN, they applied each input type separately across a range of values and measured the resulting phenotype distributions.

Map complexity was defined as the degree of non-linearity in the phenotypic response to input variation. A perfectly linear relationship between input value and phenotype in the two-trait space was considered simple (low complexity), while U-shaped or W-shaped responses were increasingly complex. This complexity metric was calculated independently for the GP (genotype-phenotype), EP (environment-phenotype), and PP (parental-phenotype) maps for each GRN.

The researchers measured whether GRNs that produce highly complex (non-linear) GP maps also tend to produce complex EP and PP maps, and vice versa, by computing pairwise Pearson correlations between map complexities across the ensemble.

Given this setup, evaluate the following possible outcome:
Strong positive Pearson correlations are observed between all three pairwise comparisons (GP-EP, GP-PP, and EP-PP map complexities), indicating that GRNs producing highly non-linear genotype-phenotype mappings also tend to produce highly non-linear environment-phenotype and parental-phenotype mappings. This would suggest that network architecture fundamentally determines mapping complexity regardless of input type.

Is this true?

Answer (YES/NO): YES